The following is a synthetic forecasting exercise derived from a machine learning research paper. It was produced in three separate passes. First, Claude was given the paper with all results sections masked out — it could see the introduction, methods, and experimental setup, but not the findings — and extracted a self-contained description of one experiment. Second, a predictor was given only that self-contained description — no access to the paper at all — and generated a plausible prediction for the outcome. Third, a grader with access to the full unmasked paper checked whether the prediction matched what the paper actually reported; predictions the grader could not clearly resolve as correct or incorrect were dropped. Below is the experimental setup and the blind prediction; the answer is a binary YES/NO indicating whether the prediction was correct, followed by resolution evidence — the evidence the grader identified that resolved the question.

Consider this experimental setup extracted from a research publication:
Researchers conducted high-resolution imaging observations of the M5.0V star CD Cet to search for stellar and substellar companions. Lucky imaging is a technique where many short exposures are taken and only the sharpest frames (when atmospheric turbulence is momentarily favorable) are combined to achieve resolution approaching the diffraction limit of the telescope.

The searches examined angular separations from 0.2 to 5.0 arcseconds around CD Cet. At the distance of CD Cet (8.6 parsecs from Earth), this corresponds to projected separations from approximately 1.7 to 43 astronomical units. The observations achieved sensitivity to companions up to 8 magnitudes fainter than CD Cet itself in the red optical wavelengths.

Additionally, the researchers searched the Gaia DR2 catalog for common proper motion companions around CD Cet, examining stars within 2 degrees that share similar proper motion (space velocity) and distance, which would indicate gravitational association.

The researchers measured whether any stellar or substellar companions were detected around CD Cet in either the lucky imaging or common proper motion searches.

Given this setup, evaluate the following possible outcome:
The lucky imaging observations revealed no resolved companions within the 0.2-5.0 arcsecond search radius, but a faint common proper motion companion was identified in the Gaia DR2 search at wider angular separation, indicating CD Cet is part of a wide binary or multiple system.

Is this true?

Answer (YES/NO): NO